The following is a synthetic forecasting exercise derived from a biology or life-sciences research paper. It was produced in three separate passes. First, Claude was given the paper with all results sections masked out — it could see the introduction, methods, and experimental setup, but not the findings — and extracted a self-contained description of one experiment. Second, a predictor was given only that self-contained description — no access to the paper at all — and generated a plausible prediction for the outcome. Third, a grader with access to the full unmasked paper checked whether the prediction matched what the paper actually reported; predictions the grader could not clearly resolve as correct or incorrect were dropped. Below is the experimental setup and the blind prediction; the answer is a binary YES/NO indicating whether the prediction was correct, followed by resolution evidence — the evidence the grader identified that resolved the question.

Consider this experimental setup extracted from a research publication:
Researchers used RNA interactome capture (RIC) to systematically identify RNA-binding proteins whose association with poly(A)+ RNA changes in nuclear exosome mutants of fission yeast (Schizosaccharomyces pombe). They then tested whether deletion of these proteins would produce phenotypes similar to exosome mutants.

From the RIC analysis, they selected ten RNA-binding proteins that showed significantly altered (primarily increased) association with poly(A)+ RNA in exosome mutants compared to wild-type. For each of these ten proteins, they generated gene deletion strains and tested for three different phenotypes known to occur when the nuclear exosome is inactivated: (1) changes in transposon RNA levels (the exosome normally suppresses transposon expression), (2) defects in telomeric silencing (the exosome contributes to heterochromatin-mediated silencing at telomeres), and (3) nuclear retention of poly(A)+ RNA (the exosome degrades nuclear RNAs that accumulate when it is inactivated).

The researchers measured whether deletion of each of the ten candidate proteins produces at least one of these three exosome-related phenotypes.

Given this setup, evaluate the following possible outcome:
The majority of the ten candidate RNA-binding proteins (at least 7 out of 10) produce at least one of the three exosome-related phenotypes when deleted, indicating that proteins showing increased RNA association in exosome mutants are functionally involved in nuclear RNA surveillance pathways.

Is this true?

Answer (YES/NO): YES